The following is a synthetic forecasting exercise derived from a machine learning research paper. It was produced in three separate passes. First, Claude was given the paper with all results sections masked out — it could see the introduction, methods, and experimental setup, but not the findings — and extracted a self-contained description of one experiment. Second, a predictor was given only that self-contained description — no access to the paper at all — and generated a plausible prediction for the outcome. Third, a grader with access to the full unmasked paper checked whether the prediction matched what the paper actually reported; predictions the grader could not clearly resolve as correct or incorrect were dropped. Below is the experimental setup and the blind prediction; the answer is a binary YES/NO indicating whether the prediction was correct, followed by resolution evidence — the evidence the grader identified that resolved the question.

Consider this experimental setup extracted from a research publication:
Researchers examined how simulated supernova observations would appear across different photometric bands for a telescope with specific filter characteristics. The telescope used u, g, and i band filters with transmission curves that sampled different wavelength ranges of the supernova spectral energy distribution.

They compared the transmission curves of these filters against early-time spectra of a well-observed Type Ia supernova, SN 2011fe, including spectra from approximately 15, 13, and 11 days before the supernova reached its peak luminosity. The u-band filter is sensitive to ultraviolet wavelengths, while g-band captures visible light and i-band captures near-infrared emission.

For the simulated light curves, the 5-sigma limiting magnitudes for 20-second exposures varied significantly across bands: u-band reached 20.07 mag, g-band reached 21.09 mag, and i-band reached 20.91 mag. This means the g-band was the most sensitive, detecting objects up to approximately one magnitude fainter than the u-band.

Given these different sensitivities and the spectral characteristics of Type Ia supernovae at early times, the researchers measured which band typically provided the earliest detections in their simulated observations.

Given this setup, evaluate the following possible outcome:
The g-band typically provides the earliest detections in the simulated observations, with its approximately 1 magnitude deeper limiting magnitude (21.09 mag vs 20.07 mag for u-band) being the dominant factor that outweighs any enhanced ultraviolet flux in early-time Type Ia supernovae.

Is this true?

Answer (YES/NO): YES